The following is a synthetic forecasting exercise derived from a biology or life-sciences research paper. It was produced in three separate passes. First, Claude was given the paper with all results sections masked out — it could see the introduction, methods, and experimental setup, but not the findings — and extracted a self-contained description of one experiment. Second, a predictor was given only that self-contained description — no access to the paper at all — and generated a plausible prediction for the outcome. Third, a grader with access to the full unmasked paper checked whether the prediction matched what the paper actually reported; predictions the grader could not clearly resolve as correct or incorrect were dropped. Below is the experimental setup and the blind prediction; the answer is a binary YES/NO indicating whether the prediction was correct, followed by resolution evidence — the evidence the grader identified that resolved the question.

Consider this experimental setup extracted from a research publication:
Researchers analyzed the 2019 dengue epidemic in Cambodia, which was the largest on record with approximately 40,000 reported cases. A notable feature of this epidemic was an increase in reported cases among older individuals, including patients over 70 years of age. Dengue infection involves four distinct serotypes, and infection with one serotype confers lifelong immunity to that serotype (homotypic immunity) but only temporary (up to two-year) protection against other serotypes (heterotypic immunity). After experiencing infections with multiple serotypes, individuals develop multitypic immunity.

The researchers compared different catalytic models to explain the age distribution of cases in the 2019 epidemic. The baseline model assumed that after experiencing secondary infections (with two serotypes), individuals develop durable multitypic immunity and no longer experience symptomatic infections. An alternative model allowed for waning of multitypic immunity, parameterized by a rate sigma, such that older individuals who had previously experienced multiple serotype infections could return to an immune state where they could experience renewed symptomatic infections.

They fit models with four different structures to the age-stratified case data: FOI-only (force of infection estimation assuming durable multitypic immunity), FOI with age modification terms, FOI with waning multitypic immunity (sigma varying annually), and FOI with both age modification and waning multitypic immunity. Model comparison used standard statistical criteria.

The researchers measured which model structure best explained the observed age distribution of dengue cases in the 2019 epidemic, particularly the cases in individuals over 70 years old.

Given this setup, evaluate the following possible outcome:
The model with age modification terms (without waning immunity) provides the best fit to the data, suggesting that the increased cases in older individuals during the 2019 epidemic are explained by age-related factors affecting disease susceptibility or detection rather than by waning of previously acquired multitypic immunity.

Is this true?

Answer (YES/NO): NO